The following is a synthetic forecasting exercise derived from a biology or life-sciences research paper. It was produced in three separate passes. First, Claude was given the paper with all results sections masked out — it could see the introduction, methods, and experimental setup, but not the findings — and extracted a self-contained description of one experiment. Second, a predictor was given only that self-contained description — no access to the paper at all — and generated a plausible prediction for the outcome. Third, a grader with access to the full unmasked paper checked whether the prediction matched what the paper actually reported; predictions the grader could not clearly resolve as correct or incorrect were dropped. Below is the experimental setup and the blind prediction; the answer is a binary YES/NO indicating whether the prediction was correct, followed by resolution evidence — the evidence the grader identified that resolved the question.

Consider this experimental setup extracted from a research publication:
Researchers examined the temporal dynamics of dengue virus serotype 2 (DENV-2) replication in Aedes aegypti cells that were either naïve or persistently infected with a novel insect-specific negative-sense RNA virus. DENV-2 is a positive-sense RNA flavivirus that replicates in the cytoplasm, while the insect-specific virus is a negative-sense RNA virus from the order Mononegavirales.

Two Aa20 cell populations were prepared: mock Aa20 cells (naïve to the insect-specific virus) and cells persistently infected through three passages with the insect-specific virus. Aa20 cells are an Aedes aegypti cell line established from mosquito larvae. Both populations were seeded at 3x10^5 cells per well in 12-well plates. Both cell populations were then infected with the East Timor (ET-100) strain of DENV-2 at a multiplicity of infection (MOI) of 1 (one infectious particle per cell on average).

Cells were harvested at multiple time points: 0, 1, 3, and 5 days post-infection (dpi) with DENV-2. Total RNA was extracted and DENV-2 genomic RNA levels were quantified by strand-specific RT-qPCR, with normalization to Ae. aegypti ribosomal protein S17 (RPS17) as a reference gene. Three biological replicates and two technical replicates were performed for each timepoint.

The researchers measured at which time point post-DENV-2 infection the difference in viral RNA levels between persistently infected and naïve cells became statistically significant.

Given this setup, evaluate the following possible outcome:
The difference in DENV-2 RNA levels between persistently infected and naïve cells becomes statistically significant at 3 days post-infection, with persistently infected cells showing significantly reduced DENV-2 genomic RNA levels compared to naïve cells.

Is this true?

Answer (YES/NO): NO